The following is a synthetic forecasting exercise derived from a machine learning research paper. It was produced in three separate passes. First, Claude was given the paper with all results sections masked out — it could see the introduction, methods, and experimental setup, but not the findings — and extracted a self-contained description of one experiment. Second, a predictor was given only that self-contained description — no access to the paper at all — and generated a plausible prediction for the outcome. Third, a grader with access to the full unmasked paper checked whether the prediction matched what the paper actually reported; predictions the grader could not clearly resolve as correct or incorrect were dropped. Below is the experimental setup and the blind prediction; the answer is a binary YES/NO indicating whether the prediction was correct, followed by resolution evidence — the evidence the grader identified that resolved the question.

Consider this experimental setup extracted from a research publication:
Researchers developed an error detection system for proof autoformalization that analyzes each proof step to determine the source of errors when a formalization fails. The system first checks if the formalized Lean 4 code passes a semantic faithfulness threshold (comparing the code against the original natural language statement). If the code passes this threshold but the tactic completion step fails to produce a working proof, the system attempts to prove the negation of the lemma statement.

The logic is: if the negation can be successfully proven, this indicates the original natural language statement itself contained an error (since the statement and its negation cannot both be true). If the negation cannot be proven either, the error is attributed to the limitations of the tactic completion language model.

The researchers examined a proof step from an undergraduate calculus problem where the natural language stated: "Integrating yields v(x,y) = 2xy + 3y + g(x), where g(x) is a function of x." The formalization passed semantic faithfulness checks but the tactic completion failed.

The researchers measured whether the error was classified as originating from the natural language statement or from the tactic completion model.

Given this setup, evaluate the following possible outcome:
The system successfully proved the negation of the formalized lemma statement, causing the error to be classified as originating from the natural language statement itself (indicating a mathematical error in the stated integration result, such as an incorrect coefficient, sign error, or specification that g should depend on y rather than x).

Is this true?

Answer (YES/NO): YES